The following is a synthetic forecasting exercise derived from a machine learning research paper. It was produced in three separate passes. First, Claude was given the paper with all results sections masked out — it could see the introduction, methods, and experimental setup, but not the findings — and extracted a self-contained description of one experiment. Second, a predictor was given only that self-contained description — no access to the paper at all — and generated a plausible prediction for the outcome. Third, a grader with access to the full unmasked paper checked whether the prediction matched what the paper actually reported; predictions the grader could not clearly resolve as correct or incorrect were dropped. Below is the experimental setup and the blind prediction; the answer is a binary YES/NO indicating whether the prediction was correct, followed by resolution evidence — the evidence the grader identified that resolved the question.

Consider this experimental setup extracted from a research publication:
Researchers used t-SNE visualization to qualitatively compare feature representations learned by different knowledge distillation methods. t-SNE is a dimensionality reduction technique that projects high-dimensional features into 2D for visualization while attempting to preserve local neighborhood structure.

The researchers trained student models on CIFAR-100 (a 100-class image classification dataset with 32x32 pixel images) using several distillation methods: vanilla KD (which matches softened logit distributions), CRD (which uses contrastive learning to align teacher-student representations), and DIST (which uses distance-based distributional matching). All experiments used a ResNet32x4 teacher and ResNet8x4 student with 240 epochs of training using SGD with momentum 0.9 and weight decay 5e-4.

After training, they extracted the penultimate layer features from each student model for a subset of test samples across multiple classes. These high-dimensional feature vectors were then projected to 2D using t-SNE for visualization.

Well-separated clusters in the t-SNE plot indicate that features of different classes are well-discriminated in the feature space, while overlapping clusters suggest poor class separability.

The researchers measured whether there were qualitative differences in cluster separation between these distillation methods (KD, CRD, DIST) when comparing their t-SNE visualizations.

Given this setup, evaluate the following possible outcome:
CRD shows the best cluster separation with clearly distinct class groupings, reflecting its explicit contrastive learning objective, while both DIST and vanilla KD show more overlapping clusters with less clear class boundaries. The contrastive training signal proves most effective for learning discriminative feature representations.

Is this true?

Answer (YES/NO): NO